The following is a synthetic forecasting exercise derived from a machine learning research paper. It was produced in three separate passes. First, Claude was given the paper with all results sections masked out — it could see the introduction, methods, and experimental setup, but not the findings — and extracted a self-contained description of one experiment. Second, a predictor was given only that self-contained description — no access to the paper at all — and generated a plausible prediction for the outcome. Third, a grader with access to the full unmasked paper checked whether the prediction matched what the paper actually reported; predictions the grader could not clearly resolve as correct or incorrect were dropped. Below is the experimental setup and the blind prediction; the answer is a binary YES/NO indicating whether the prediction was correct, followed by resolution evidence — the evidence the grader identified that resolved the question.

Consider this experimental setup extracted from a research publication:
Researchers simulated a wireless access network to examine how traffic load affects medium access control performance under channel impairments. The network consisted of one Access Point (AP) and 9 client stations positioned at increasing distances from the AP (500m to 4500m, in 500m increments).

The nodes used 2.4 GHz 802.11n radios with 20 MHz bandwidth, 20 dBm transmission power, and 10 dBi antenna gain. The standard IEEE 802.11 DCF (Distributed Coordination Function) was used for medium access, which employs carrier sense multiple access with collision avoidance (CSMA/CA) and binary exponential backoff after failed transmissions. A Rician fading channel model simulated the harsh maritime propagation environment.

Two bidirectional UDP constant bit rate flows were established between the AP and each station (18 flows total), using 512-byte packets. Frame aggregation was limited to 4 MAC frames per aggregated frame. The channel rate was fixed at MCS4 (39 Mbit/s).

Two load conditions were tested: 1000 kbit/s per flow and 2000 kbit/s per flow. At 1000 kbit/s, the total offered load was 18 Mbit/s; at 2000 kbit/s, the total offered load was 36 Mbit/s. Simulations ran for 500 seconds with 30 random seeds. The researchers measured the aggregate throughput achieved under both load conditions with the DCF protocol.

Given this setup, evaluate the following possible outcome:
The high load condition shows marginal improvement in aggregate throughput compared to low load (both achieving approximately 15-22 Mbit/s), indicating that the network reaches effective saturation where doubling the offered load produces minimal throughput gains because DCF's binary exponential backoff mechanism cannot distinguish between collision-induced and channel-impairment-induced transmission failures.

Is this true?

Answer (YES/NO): NO